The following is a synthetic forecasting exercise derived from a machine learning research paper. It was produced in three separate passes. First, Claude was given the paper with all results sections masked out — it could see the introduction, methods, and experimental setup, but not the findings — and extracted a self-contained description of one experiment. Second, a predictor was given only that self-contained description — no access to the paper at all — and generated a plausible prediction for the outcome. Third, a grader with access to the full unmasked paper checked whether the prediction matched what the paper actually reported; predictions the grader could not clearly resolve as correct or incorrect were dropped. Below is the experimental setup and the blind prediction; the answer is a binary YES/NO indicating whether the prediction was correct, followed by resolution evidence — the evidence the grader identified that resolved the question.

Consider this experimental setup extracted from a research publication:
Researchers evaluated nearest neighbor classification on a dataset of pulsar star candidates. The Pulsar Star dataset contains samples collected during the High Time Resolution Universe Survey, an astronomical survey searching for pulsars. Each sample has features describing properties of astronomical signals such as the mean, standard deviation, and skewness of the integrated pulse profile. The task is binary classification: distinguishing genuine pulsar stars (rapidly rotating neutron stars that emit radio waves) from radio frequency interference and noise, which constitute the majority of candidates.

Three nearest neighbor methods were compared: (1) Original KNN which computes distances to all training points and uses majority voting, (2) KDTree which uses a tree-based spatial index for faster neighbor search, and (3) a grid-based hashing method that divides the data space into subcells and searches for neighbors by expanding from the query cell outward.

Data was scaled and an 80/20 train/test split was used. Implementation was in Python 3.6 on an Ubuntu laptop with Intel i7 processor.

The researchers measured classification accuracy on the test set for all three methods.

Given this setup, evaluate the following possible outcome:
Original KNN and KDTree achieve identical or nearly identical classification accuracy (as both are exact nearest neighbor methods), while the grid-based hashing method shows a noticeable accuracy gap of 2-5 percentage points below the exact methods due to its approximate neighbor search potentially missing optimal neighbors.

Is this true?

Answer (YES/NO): NO